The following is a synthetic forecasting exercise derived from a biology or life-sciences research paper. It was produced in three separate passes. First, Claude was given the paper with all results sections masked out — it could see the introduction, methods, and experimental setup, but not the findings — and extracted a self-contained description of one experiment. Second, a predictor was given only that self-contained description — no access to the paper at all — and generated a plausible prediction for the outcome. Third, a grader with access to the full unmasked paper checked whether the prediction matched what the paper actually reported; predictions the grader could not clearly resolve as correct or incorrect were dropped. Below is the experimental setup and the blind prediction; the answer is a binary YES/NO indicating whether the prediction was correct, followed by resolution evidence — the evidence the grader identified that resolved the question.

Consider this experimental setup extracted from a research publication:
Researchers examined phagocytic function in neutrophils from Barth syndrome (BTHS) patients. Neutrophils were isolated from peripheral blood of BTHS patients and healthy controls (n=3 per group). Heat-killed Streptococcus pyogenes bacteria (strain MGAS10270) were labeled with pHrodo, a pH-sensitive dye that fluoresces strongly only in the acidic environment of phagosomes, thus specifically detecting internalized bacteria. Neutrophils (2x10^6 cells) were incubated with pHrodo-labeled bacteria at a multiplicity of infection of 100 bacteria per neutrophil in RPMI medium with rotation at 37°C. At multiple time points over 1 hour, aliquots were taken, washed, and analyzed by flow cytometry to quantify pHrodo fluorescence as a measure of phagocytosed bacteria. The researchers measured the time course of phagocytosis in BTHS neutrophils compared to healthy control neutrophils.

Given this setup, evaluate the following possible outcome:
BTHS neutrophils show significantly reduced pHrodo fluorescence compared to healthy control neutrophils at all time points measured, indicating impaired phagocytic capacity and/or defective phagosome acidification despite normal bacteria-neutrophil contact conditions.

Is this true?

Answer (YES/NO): NO